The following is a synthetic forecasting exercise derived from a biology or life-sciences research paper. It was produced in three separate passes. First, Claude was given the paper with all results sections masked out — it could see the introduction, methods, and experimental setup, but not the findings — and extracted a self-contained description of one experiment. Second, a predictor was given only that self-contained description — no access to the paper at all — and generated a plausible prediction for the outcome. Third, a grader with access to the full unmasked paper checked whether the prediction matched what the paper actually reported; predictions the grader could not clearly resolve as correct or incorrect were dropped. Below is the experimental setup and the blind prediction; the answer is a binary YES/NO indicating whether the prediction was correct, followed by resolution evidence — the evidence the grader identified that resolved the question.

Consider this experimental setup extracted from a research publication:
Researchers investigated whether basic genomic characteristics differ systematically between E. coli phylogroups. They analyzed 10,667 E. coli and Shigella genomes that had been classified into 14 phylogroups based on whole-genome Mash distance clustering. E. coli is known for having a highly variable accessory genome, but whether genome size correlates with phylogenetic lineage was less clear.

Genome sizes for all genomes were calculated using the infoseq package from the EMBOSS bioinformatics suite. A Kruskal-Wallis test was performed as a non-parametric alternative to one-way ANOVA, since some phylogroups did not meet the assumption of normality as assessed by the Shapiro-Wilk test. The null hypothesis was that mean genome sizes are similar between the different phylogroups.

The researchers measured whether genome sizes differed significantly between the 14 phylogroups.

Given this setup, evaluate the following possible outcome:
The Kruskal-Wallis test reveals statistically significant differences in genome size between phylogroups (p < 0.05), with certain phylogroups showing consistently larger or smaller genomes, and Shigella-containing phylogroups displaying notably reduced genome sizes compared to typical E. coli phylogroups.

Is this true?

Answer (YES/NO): YES